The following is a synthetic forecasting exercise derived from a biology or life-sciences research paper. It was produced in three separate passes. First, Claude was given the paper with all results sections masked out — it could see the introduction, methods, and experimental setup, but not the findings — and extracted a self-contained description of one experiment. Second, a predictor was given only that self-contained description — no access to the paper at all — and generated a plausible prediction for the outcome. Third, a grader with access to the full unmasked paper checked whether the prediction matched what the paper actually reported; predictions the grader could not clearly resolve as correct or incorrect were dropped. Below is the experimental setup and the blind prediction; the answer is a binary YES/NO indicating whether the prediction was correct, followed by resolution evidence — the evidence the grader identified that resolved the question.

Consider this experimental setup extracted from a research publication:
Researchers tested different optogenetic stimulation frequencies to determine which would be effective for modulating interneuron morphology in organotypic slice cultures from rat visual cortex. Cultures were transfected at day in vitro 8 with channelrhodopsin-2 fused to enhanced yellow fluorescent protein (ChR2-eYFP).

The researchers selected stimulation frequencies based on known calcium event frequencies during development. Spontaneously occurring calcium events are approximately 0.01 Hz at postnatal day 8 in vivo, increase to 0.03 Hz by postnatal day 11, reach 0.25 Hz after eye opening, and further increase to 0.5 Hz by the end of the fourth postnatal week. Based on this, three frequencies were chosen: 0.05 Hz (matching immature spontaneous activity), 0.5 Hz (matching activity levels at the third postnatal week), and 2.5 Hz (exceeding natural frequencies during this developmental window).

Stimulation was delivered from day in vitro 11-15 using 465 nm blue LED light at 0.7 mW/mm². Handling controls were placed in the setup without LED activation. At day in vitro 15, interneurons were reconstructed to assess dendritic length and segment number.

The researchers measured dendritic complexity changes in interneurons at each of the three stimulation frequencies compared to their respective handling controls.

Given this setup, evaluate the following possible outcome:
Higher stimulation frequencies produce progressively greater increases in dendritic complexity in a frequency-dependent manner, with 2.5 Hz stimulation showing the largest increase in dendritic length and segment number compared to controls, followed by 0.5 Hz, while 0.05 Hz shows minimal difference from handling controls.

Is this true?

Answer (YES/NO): NO